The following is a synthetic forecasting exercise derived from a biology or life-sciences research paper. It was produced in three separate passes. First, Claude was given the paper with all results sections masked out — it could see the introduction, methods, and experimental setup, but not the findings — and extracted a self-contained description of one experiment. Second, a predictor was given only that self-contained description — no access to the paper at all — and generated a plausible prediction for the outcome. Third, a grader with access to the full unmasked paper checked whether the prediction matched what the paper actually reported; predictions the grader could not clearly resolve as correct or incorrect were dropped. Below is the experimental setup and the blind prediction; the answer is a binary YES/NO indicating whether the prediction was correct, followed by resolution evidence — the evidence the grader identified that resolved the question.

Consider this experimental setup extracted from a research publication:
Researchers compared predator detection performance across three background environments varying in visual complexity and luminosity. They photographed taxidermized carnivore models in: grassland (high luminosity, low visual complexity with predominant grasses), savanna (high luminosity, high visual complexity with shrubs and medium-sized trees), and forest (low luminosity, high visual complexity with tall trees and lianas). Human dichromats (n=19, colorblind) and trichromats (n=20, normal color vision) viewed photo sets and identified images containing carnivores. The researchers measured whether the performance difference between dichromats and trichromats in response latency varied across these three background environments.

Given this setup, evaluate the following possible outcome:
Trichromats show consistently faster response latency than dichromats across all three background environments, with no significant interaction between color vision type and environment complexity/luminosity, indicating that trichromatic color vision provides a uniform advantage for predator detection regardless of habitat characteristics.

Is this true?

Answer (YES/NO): NO